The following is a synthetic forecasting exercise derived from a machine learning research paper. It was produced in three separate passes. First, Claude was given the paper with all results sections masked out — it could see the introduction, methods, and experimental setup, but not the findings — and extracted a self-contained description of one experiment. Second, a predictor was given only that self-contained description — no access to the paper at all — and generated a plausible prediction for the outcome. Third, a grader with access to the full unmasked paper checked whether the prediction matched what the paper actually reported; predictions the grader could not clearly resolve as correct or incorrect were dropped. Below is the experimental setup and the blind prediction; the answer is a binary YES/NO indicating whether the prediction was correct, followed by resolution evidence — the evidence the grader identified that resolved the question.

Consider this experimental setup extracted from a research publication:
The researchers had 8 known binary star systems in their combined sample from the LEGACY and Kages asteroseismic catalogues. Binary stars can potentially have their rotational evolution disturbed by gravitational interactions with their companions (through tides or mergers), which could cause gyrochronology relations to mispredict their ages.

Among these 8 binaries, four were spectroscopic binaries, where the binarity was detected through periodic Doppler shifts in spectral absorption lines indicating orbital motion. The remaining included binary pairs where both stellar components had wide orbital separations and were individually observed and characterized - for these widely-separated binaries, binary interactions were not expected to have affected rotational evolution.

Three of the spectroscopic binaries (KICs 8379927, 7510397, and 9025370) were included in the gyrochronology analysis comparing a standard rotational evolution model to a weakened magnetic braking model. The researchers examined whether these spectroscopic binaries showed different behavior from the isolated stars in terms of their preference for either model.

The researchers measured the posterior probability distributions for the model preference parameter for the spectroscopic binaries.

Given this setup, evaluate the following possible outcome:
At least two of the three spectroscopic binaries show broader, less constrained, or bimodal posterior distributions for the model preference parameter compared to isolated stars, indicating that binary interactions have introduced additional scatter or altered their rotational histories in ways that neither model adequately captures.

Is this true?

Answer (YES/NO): NO